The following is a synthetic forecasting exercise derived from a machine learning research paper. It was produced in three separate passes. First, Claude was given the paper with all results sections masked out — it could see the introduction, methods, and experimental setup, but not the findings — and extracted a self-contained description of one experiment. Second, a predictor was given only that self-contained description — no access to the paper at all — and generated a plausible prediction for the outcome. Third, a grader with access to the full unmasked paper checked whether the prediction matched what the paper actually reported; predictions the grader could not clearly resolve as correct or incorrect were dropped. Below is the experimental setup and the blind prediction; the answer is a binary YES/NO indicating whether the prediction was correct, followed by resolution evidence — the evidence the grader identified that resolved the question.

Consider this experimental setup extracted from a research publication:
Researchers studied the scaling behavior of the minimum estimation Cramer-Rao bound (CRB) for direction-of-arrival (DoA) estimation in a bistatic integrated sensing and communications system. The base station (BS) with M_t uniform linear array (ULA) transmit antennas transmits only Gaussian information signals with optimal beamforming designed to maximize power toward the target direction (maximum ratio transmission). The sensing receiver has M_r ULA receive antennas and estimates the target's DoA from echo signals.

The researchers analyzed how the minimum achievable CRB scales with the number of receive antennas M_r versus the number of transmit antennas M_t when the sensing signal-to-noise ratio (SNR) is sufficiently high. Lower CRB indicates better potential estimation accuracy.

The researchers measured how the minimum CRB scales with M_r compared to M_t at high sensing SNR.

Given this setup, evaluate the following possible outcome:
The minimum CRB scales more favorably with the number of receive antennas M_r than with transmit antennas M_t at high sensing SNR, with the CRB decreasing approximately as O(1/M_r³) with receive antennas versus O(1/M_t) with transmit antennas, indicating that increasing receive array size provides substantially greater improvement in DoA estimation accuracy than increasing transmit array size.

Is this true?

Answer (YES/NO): YES